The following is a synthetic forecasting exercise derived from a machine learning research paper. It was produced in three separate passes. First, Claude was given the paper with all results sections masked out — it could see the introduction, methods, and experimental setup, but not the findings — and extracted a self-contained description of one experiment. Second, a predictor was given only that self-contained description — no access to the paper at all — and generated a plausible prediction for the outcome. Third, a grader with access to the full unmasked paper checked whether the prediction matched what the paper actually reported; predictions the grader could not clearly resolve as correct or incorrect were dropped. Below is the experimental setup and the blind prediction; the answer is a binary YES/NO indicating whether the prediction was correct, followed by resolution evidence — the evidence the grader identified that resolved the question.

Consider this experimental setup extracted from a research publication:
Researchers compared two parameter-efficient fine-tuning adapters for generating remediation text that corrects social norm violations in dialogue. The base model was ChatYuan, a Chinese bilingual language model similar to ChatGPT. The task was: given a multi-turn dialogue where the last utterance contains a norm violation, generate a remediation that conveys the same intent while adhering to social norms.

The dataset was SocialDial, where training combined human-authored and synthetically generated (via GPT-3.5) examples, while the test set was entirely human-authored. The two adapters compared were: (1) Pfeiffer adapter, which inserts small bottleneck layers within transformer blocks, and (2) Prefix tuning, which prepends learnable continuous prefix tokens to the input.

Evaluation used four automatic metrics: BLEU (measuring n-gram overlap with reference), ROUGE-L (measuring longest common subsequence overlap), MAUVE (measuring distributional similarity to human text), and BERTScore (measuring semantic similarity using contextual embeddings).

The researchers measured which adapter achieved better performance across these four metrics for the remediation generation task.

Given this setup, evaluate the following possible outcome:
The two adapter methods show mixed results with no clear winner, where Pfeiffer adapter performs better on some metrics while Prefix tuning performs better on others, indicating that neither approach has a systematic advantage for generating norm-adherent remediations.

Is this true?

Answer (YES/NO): NO